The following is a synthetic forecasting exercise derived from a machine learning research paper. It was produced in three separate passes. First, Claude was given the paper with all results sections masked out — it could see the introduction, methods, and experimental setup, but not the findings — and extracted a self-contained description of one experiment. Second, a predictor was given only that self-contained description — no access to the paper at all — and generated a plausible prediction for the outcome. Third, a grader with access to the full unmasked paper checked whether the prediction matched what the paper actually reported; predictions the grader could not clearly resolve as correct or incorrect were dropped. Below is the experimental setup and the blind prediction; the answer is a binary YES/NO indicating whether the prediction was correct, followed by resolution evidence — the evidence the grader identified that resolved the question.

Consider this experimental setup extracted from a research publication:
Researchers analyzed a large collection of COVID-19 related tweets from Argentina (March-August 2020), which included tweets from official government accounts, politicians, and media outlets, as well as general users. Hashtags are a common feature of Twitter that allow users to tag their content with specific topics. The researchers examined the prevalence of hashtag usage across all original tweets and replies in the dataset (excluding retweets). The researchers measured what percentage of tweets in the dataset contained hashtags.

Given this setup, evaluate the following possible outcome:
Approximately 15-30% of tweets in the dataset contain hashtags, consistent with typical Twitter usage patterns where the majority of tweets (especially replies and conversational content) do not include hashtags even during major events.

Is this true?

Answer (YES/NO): YES